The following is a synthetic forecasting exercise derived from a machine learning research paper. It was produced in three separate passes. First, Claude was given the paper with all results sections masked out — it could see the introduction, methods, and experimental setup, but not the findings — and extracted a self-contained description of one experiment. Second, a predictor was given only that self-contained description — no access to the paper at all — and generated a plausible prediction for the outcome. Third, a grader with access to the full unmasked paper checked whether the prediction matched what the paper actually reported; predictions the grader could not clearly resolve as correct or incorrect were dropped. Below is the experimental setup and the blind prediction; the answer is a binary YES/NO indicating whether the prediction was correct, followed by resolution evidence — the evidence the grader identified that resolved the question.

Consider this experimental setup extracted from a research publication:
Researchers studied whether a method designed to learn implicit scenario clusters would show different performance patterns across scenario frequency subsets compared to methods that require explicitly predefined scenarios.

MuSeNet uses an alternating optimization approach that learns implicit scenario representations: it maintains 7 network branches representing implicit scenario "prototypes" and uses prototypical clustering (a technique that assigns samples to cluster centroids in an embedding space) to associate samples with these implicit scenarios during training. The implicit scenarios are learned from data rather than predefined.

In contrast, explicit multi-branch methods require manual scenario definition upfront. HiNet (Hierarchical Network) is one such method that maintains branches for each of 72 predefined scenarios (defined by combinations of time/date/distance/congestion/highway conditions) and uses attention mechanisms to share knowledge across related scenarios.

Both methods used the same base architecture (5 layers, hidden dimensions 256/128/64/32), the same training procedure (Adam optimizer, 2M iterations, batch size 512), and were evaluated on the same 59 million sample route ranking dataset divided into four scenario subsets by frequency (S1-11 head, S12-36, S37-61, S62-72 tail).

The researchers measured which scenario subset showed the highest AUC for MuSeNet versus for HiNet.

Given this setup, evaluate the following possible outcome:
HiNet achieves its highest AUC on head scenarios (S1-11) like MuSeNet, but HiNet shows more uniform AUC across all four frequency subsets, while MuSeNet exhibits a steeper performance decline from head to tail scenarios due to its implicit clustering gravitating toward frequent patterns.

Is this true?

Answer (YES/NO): NO